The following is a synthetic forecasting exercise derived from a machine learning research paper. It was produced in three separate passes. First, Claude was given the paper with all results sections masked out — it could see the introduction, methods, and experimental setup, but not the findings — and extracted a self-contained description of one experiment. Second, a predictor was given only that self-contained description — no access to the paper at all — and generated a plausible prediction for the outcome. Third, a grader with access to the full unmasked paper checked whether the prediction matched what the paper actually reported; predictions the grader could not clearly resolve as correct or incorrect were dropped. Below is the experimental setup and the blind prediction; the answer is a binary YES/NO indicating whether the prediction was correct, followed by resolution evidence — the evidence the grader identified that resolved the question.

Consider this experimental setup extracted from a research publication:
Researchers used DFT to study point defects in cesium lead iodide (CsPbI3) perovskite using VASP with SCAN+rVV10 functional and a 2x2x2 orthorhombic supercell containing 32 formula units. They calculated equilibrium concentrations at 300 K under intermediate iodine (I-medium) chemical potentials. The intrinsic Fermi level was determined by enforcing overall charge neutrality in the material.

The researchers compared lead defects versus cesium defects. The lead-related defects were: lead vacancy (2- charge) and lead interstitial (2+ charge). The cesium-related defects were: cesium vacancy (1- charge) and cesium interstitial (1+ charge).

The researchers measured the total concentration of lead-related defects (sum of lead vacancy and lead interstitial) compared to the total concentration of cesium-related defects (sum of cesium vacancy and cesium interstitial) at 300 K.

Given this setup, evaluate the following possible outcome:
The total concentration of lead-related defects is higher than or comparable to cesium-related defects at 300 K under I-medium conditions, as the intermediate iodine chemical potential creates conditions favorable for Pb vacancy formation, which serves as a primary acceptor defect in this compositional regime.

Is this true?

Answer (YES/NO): YES